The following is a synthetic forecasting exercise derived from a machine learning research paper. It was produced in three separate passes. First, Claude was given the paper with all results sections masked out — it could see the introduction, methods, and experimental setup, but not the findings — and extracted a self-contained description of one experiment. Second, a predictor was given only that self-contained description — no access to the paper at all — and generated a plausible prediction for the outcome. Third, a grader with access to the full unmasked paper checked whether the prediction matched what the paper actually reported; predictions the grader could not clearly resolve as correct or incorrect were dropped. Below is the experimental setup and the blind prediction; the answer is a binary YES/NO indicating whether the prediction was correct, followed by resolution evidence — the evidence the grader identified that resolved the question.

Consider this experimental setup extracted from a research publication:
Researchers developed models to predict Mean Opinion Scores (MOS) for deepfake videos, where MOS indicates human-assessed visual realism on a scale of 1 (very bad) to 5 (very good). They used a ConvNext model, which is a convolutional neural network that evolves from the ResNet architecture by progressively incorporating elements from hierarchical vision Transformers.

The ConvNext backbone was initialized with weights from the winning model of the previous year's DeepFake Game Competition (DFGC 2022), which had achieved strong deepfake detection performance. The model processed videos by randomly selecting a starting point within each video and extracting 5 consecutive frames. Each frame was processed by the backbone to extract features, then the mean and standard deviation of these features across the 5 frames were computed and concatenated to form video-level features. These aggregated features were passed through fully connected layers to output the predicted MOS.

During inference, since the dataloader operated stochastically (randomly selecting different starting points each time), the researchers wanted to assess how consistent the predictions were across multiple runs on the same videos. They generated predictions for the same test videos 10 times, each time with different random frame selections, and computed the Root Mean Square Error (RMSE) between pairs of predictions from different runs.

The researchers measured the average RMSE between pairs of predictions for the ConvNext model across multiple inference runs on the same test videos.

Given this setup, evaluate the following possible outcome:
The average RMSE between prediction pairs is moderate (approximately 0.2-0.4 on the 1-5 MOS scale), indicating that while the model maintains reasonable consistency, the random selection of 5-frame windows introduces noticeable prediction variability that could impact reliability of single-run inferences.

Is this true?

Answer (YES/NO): NO